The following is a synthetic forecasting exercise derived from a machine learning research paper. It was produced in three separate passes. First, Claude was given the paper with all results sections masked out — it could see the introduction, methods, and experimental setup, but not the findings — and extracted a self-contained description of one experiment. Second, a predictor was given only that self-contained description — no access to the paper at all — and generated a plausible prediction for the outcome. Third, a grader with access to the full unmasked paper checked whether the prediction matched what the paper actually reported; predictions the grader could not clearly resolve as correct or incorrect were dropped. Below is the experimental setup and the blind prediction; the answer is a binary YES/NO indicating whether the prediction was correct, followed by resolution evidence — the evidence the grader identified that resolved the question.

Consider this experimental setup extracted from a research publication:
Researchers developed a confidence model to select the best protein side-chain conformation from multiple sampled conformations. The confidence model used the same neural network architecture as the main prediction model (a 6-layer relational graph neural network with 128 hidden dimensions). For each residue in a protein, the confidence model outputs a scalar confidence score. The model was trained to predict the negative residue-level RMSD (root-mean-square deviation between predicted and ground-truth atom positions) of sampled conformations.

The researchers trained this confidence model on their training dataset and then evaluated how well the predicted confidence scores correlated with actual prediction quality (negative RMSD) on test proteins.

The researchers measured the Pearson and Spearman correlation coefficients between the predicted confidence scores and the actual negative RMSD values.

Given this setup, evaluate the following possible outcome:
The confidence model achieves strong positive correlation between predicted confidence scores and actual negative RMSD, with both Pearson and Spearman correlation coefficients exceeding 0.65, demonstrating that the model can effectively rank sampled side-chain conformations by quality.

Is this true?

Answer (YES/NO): YES